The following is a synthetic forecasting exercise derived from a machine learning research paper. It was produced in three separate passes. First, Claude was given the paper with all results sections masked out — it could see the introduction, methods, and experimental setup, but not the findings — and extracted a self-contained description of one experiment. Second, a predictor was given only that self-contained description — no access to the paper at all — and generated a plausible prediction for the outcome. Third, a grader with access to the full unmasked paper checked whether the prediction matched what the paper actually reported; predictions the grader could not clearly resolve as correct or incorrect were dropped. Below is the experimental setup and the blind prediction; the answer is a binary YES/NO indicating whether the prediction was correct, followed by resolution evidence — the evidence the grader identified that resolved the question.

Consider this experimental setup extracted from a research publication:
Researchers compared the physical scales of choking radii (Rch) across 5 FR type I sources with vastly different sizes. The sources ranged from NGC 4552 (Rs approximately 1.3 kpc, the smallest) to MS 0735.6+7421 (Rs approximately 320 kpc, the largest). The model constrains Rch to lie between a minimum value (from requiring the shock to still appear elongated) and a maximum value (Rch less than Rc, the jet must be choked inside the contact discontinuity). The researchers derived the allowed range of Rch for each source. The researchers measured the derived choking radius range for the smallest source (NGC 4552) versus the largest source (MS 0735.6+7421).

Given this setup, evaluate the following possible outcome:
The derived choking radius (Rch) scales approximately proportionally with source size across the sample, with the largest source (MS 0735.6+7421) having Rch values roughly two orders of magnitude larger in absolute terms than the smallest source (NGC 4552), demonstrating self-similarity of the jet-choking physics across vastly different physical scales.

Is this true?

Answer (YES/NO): YES